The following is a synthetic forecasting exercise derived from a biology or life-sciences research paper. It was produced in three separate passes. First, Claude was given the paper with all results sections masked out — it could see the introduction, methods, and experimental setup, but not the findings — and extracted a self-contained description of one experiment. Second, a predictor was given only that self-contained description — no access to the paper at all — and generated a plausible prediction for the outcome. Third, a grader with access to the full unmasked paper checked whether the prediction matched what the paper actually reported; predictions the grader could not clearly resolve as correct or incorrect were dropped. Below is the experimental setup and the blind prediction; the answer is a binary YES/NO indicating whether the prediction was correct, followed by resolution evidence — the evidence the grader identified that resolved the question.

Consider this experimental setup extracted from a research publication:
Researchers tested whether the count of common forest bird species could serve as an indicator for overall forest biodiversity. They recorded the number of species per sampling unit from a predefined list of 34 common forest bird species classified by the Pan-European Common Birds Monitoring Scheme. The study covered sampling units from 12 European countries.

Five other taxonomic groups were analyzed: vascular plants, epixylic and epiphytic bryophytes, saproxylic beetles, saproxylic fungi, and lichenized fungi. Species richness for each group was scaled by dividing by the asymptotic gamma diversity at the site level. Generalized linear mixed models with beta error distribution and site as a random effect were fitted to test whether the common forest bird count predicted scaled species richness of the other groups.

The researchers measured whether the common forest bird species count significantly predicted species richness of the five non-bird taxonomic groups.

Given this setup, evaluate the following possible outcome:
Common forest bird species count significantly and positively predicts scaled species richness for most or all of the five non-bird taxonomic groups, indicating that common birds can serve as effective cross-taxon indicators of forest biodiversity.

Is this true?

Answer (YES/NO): NO